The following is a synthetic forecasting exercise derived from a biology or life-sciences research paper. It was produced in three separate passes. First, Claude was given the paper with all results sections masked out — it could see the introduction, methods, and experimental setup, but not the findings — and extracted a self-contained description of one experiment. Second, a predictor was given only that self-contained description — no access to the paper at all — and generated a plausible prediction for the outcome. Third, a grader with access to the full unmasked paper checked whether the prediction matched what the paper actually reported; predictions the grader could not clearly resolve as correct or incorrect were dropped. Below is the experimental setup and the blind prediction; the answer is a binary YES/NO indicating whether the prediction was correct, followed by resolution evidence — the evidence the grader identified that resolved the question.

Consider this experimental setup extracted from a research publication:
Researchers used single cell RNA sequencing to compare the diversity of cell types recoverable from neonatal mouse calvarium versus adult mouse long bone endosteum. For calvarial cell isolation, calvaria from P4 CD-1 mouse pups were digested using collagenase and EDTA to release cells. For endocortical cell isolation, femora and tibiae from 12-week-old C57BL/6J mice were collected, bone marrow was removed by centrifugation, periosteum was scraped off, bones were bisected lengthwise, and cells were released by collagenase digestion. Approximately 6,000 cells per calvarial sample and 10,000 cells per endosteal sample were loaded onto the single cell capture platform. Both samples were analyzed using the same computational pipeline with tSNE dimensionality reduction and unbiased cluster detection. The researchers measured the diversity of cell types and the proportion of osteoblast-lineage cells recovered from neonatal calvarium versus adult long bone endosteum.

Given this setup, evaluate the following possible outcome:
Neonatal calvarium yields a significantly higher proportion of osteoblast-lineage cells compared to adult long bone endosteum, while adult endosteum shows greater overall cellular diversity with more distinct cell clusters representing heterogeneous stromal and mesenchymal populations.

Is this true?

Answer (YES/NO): NO